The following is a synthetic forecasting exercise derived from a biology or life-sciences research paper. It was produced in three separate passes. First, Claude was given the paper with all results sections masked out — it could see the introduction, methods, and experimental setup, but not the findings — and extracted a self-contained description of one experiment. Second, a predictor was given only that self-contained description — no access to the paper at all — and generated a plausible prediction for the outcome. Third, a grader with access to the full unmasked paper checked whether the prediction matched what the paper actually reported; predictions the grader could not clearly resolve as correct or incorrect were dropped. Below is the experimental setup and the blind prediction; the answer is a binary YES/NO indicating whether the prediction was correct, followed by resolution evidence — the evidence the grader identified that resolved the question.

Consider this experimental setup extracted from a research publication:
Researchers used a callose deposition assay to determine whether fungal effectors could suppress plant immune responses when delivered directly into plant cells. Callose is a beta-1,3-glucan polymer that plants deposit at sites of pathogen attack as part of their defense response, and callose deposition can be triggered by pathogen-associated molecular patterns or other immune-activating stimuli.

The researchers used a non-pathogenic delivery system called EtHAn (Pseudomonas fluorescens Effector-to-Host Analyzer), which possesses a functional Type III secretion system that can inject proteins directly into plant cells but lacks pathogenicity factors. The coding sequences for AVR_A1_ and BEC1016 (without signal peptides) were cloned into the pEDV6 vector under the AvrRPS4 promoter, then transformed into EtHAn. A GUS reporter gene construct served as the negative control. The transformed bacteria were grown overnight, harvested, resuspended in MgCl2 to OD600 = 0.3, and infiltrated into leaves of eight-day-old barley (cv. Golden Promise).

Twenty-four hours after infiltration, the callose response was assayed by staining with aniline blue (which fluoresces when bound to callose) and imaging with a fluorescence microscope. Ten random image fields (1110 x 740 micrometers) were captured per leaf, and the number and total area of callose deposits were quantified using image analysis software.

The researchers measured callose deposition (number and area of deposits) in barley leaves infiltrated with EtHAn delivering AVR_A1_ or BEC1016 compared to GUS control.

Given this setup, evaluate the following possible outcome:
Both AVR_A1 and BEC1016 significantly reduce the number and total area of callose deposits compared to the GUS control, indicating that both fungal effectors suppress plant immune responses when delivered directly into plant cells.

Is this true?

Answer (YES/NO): YES